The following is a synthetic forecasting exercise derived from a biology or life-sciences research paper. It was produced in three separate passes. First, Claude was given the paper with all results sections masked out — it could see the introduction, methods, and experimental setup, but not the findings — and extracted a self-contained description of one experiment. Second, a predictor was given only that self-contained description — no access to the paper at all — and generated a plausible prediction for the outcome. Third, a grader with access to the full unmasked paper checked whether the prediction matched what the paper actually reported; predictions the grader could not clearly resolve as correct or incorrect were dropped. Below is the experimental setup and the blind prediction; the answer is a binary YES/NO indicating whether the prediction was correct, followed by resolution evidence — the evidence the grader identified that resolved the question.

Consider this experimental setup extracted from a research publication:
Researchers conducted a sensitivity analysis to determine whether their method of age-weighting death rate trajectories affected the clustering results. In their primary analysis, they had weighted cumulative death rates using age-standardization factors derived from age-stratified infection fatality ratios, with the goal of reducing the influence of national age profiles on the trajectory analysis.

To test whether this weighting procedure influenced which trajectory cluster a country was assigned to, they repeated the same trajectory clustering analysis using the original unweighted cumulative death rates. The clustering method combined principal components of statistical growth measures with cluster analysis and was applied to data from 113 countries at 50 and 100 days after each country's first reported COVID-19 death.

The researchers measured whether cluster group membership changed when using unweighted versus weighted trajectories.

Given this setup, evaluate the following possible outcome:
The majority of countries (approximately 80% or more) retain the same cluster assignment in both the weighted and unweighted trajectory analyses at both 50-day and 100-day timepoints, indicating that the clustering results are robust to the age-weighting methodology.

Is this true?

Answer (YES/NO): YES